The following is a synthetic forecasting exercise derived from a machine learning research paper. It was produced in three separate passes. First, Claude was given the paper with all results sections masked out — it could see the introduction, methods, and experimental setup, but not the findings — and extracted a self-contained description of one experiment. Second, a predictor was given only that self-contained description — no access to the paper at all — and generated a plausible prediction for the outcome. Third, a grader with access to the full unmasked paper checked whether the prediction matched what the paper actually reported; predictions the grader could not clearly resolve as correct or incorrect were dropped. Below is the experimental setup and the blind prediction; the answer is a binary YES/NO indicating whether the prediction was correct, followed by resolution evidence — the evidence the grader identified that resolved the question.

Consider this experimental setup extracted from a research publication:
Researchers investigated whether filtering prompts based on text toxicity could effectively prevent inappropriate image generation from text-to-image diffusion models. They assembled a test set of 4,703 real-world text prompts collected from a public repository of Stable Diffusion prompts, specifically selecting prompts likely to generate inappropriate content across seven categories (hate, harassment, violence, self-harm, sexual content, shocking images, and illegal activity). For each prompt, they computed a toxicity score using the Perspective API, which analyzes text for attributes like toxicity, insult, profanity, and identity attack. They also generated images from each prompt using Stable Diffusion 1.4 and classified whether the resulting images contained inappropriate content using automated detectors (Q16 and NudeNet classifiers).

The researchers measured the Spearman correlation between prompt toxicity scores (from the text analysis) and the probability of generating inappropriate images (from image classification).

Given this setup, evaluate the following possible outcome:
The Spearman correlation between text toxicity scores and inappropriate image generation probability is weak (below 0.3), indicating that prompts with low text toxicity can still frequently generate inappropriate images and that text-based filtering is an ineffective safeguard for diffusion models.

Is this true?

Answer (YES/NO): YES